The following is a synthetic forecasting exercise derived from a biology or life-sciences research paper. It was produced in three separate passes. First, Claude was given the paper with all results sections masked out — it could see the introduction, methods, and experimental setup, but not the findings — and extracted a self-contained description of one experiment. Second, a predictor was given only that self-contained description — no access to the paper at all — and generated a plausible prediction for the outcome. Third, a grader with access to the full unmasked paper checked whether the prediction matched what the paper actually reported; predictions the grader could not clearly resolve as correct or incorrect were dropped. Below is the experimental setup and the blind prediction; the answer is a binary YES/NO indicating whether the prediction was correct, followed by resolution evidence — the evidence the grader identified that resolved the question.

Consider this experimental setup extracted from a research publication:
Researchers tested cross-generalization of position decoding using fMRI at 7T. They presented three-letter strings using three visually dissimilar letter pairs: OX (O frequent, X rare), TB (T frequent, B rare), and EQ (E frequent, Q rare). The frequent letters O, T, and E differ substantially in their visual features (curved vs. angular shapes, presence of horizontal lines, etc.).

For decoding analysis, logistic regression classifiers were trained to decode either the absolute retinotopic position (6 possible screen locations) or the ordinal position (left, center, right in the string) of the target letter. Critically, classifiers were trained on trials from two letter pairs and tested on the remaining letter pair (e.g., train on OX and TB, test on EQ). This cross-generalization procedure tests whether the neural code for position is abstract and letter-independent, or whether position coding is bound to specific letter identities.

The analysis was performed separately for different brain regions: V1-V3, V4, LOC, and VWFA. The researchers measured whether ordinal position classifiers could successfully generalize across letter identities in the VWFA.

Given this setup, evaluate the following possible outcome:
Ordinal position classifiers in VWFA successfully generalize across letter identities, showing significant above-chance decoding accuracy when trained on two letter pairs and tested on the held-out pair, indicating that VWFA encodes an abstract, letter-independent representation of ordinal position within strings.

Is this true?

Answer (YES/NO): NO